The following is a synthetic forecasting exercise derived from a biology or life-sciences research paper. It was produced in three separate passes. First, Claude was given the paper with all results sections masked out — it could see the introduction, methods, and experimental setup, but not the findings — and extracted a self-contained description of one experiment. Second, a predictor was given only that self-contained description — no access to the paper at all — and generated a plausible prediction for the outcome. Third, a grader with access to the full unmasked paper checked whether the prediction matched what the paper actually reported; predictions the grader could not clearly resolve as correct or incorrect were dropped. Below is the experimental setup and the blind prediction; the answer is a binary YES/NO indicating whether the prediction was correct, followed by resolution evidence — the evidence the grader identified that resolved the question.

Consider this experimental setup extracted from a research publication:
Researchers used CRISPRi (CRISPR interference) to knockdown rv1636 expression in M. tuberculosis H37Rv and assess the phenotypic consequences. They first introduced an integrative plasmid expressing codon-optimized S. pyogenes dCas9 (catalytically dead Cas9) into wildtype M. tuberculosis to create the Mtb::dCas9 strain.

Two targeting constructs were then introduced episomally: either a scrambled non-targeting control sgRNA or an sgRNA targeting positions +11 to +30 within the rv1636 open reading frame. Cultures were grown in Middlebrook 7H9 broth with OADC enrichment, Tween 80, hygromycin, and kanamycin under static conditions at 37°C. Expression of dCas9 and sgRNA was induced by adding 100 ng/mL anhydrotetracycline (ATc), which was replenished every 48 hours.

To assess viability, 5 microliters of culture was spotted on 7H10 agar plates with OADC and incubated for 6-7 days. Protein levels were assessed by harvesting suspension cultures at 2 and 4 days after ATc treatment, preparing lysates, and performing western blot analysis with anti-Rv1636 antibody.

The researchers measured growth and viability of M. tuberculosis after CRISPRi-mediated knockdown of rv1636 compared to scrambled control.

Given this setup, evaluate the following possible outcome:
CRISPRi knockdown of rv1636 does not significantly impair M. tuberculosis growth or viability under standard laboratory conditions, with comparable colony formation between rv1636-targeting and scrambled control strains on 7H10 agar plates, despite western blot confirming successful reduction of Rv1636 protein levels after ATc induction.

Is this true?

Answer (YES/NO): NO